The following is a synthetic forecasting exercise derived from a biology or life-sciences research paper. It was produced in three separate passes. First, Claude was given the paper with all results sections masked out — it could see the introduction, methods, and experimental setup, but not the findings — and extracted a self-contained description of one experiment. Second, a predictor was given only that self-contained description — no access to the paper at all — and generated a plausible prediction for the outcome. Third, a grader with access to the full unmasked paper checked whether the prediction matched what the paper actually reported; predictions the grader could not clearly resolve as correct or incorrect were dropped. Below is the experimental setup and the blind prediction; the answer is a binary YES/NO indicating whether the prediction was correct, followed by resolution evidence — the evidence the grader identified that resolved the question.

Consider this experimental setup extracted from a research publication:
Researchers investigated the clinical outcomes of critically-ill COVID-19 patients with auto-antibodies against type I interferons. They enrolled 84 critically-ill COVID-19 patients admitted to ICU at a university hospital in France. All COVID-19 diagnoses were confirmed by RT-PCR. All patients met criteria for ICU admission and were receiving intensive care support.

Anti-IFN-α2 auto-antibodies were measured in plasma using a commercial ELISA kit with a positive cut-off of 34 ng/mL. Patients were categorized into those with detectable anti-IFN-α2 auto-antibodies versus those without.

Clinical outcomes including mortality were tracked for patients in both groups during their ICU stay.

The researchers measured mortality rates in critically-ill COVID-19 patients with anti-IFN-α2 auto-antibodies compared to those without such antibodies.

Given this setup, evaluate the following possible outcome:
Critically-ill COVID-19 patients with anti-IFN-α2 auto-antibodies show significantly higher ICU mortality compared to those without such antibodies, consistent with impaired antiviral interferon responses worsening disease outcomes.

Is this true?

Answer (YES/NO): NO